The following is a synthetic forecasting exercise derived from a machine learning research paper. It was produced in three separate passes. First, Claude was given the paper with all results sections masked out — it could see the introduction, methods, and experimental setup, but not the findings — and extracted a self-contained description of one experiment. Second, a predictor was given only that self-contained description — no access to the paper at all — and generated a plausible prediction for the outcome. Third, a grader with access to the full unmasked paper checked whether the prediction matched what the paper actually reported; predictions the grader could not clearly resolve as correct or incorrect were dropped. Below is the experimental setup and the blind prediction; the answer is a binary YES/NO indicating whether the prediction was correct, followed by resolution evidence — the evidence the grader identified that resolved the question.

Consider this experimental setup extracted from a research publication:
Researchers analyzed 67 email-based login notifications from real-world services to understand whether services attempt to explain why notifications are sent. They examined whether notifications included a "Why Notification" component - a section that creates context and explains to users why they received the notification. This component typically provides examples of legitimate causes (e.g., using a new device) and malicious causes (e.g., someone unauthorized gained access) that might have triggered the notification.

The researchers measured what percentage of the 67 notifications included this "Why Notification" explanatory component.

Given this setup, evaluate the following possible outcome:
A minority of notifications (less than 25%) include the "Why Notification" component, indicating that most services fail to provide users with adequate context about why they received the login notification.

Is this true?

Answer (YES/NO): YES